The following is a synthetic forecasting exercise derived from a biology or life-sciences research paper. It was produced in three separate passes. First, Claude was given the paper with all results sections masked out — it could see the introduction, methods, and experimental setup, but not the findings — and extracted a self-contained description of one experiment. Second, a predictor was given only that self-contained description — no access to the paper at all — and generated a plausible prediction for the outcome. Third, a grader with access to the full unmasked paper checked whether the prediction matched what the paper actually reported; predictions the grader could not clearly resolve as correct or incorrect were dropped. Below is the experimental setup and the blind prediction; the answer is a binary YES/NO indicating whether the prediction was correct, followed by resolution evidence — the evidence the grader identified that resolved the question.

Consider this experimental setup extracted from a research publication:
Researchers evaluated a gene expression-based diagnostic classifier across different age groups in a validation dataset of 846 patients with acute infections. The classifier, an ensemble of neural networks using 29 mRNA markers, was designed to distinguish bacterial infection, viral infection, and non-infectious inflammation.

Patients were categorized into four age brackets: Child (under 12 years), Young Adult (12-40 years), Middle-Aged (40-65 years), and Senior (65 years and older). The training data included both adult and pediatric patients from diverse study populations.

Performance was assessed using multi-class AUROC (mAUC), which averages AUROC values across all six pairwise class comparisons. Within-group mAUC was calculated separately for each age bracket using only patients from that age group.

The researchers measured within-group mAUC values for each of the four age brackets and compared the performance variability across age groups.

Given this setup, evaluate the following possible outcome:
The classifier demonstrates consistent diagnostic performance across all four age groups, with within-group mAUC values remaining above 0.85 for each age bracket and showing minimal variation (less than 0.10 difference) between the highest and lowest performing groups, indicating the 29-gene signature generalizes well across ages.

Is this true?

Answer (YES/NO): NO